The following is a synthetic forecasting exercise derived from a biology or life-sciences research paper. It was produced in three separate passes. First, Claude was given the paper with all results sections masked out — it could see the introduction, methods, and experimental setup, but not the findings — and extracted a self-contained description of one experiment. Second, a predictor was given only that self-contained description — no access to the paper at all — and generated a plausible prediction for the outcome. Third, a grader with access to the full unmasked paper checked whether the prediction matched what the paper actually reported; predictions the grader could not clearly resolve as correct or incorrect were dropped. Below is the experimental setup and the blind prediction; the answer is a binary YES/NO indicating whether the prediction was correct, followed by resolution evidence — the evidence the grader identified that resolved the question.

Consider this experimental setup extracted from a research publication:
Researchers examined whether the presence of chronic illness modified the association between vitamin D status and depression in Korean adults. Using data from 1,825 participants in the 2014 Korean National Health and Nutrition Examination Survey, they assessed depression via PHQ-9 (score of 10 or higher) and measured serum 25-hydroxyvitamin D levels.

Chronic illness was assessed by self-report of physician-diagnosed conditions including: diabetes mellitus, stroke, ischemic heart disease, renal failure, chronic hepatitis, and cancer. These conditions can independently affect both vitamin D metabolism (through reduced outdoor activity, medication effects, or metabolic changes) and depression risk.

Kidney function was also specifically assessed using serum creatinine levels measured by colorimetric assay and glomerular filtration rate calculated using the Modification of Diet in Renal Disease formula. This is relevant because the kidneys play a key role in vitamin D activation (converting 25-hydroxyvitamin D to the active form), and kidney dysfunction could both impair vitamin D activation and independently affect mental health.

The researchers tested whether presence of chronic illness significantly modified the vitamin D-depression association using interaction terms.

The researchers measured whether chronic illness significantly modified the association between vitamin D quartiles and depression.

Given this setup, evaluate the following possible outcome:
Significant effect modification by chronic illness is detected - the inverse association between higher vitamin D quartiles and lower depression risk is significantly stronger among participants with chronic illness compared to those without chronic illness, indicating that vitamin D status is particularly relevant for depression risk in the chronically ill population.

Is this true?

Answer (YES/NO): NO